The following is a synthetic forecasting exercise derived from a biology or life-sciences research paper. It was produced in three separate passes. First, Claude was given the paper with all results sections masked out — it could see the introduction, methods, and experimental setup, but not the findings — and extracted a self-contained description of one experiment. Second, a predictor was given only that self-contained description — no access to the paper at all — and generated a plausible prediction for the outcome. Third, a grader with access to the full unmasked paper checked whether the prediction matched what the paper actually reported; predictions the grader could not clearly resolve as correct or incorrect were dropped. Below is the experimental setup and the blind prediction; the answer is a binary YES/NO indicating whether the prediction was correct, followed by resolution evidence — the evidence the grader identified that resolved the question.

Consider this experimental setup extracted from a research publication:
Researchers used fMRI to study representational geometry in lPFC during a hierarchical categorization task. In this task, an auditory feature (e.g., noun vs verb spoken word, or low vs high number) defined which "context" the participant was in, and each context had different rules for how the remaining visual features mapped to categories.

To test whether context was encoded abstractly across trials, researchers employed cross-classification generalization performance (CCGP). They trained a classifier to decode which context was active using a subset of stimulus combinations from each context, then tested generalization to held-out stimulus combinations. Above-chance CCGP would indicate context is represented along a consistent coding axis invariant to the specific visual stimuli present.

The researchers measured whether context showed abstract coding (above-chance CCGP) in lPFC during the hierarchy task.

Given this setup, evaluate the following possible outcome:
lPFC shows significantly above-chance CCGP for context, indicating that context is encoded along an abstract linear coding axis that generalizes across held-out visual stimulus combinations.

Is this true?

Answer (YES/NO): YES